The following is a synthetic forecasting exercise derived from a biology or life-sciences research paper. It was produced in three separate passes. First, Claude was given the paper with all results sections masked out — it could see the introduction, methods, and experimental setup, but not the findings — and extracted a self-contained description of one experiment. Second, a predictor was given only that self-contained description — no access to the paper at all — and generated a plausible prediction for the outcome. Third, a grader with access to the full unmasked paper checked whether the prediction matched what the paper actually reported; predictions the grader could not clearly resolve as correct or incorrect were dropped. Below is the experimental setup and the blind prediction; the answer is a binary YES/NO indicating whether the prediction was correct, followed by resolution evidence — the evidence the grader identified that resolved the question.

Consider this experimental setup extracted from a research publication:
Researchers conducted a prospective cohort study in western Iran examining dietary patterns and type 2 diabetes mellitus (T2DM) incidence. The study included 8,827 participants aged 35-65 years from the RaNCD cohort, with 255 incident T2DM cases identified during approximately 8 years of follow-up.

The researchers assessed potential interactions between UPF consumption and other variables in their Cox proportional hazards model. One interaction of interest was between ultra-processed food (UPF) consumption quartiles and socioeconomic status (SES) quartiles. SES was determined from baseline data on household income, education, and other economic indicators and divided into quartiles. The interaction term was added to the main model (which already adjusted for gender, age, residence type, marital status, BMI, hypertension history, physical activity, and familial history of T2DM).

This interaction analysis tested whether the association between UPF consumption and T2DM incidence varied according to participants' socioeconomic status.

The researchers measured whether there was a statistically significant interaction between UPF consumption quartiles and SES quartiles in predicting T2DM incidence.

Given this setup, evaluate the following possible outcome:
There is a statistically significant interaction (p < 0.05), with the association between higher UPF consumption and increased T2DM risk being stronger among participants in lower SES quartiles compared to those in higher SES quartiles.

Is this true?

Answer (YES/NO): NO